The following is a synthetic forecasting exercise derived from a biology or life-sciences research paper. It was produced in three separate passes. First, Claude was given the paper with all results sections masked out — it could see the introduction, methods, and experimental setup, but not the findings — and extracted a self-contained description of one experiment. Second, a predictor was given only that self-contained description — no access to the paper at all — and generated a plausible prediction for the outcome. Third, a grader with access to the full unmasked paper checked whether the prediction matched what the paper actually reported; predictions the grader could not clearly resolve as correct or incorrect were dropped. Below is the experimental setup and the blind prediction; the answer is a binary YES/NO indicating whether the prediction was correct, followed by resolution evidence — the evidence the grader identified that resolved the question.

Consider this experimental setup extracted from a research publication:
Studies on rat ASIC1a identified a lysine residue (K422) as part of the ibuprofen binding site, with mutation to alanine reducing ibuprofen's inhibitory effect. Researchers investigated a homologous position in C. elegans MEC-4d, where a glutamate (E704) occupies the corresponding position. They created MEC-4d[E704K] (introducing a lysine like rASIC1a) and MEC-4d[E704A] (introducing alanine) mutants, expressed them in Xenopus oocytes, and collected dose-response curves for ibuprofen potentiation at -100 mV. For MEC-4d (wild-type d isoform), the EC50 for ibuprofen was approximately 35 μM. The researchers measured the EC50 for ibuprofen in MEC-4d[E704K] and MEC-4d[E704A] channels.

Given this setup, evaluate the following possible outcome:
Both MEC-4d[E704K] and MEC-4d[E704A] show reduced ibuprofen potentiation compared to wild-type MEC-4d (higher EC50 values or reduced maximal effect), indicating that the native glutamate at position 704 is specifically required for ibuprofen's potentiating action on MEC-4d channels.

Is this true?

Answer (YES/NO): NO